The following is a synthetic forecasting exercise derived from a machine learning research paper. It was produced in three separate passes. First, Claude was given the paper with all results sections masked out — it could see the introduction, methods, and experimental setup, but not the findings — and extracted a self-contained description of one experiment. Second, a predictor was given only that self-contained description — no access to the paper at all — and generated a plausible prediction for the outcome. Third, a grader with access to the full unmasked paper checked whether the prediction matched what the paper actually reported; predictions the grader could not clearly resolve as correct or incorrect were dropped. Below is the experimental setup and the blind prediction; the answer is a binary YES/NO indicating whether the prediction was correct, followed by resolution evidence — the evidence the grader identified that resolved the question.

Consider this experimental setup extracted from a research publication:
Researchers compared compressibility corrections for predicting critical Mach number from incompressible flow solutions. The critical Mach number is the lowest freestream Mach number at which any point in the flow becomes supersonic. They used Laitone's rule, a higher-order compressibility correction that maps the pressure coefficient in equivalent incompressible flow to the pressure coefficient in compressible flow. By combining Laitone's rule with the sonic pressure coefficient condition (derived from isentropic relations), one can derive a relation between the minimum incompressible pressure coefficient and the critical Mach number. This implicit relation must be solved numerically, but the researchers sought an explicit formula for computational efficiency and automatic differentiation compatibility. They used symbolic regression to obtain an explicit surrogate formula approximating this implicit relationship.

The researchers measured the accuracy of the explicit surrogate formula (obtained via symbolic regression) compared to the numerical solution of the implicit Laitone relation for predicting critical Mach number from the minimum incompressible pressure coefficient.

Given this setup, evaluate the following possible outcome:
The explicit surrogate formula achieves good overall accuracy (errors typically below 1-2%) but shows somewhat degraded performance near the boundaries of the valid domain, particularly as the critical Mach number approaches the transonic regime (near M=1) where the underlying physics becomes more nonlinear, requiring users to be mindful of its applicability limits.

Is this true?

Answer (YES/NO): NO